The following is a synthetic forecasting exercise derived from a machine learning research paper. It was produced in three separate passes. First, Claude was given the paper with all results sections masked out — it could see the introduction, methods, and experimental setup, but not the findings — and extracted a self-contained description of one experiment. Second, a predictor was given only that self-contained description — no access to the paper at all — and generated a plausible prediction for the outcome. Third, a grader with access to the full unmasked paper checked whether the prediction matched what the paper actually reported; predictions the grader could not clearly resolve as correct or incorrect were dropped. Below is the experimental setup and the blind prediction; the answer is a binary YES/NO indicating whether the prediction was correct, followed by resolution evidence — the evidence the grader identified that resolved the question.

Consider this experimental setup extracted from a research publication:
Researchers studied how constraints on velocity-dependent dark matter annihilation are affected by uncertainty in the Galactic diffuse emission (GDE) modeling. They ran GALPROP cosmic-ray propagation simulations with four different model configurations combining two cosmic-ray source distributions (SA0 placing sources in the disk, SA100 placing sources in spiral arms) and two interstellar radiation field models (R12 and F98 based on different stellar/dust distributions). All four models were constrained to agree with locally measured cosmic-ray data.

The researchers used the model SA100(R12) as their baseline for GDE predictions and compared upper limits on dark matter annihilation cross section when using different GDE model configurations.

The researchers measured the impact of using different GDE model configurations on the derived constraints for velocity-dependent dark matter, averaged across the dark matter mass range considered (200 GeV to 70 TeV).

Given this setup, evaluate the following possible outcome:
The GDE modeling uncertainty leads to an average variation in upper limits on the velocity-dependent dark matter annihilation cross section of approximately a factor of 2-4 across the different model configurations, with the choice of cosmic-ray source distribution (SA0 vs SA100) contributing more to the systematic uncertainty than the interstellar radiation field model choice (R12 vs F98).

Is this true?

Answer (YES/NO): NO